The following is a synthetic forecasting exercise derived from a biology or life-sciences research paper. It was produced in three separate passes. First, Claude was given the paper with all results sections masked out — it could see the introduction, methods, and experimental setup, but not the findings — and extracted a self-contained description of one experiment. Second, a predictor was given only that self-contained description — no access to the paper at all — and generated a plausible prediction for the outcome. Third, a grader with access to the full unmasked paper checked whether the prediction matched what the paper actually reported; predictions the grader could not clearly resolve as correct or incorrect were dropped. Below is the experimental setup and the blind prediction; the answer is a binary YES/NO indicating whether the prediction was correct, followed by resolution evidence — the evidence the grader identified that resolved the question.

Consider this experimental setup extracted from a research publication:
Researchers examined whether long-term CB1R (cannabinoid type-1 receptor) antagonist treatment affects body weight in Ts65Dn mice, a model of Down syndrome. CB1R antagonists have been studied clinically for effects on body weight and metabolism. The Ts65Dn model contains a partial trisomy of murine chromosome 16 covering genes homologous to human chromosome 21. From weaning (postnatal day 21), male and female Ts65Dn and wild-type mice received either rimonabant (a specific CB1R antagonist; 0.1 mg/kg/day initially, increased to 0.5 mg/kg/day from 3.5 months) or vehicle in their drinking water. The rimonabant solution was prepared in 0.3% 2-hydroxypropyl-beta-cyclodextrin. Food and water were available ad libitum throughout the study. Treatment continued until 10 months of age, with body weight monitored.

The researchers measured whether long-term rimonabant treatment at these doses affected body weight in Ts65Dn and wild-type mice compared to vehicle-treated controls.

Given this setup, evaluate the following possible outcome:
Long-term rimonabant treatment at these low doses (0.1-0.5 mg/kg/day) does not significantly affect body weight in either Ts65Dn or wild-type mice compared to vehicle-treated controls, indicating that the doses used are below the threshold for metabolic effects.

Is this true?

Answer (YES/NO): YES